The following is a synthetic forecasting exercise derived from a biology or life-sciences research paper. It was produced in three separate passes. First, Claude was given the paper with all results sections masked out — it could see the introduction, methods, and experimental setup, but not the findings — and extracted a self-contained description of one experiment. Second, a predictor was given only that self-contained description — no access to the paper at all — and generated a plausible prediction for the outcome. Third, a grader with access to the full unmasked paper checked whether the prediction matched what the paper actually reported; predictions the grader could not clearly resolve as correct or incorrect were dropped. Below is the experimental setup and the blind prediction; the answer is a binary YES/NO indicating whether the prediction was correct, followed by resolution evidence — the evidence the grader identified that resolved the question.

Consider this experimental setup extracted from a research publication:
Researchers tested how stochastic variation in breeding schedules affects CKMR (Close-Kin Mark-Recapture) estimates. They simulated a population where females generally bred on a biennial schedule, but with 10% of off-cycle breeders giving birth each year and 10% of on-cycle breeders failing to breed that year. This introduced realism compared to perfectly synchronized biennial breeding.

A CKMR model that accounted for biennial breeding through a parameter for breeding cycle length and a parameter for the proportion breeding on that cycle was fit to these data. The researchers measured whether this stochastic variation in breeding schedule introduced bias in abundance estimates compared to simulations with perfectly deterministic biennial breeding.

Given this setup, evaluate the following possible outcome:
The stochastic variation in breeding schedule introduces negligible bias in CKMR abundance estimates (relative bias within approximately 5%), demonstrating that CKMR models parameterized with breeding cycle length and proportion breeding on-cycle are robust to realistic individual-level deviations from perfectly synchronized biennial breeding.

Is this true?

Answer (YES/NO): YES